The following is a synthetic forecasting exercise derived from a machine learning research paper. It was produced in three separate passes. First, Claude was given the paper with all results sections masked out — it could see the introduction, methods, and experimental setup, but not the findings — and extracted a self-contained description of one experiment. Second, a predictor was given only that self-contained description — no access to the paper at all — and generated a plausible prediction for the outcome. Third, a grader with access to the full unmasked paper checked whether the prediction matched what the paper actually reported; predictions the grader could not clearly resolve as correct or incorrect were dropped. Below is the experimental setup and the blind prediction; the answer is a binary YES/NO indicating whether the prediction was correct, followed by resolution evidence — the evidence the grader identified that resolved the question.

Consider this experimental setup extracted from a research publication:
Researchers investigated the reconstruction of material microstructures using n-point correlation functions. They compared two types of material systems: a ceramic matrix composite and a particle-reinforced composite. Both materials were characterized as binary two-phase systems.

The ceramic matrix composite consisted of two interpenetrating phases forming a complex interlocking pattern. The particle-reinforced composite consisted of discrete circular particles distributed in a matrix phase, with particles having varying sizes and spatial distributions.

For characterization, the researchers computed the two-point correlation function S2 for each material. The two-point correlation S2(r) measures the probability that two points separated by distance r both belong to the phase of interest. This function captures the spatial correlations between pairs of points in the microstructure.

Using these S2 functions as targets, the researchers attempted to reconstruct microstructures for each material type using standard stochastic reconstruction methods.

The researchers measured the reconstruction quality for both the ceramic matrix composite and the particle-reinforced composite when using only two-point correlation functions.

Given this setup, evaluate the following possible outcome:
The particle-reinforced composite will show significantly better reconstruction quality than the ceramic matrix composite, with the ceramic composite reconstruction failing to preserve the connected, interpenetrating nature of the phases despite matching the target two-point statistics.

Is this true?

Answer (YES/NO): NO